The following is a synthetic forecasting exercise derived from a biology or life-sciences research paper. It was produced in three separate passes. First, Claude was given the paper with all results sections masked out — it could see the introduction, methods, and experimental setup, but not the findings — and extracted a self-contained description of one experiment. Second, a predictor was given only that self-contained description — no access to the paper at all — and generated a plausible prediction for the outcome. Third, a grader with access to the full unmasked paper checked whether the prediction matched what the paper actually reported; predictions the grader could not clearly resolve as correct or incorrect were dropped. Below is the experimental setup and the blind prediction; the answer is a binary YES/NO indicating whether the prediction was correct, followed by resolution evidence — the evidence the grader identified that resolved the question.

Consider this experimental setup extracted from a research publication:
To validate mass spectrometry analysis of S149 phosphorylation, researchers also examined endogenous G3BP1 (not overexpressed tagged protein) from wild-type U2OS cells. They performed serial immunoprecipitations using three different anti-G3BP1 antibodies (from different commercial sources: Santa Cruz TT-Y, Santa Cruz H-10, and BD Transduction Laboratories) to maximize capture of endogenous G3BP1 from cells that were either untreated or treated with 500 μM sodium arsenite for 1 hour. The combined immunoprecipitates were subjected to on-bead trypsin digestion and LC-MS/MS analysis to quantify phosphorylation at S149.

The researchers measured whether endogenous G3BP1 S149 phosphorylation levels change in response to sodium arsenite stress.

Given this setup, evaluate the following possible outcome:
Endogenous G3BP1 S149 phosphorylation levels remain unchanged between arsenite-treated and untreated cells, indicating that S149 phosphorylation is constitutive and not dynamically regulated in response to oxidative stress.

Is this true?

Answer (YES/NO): YES